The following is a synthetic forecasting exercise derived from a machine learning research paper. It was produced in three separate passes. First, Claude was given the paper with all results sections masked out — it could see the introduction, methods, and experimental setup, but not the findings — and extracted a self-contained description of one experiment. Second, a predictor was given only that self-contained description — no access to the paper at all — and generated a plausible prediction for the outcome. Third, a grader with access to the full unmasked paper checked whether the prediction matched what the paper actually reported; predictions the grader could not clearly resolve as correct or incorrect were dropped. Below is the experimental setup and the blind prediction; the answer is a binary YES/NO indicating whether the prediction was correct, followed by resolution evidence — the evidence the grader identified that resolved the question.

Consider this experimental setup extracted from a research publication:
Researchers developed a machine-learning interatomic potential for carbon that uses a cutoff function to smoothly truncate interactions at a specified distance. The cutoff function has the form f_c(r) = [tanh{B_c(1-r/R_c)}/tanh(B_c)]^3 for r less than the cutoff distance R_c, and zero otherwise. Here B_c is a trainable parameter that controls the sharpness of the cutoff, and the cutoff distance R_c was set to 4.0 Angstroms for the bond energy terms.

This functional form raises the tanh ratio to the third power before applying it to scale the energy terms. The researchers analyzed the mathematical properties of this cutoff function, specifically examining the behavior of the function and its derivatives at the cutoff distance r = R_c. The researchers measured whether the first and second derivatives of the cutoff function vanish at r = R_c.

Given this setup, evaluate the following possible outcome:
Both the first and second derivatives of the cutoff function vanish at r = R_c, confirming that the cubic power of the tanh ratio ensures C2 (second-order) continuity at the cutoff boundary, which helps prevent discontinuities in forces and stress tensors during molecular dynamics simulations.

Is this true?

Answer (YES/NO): YES